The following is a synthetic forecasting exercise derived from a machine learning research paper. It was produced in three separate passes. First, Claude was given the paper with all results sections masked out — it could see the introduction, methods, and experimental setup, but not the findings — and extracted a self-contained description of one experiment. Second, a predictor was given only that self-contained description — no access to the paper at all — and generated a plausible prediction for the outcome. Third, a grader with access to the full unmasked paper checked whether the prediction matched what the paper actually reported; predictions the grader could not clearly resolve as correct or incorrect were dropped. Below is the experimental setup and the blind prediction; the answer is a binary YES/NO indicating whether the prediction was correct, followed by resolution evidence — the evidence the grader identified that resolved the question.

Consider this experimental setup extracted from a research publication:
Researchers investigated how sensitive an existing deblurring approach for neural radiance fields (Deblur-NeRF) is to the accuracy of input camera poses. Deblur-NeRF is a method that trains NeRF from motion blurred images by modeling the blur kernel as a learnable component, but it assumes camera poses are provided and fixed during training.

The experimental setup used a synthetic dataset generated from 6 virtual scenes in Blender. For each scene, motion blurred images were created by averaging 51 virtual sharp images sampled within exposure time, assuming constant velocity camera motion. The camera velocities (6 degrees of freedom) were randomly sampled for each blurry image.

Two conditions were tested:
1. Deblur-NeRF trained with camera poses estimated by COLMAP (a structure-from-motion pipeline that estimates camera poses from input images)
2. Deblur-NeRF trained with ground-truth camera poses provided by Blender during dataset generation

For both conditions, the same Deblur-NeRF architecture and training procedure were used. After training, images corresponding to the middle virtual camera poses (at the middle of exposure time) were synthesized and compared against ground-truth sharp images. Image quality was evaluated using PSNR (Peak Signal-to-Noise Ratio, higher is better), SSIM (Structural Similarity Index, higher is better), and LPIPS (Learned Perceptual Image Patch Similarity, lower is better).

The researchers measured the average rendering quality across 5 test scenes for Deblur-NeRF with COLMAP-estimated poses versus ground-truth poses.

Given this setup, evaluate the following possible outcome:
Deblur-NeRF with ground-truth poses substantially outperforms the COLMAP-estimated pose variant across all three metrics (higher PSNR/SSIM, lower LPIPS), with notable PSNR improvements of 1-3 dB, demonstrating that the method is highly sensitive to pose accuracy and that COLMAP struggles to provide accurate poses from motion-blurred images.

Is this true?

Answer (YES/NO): YES